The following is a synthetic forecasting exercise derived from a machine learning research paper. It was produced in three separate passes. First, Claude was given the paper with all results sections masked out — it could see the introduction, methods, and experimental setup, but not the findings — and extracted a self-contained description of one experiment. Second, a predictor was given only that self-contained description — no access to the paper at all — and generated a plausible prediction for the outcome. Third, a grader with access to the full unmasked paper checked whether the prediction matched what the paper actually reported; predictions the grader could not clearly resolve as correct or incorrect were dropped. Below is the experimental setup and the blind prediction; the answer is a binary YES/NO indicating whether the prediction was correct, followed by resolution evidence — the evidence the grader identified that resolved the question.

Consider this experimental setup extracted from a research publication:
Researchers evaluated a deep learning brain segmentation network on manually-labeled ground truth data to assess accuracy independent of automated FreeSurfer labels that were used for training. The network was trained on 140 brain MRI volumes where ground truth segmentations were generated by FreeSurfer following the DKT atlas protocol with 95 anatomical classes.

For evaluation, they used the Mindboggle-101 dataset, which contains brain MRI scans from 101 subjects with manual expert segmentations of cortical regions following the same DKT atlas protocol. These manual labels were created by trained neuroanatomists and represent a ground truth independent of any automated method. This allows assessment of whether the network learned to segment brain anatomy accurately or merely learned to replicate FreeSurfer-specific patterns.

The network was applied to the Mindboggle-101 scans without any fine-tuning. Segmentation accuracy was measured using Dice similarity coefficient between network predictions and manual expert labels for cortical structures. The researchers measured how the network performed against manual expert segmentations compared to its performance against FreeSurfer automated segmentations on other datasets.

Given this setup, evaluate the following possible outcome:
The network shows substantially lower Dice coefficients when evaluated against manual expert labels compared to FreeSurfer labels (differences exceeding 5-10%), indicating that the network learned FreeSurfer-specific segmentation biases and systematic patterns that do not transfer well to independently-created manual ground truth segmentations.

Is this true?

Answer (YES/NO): NO